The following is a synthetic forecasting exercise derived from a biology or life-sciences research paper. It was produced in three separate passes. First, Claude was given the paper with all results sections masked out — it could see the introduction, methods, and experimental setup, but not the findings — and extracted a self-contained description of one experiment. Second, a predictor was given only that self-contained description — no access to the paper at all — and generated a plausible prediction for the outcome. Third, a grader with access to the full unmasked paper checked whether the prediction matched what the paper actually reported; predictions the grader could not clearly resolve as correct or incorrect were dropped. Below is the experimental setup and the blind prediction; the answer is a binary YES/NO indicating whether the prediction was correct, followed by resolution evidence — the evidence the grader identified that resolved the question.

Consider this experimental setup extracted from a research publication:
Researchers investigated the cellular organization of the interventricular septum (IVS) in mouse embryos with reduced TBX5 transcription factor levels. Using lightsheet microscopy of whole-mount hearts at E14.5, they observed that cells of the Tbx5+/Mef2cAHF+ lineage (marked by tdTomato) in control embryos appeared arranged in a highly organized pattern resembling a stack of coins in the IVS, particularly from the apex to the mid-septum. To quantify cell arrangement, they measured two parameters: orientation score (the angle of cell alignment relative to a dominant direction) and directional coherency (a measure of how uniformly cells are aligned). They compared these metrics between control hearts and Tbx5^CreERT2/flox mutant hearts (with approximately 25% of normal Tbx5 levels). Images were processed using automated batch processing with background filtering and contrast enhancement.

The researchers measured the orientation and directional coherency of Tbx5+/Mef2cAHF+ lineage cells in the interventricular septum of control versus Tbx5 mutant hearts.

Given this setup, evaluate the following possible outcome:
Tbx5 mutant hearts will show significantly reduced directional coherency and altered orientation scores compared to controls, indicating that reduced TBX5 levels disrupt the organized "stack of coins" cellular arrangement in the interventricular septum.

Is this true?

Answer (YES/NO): YES